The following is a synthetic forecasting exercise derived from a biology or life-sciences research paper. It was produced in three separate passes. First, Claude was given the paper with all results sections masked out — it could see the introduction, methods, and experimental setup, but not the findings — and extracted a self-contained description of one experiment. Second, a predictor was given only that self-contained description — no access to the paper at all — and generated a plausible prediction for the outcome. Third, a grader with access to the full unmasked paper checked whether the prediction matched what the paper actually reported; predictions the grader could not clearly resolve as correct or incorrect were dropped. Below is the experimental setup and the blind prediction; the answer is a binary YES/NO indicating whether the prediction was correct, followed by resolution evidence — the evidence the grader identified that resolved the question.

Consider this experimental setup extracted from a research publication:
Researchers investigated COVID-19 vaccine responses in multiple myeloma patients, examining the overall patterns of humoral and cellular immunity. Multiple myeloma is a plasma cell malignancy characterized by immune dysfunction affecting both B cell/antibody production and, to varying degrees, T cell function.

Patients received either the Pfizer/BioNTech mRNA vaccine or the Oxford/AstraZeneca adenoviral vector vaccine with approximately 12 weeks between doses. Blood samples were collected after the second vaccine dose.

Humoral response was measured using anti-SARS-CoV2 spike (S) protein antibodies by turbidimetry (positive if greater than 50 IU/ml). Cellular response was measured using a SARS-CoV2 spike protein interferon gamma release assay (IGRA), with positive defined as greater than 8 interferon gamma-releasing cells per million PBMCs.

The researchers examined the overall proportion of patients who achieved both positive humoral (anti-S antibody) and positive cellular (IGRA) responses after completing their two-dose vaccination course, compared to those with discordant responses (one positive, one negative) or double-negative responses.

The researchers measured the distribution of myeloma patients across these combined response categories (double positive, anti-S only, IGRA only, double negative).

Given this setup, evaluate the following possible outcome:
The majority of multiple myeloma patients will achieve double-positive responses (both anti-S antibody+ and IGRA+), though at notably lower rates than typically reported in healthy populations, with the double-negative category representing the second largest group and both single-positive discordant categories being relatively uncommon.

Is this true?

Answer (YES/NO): NO